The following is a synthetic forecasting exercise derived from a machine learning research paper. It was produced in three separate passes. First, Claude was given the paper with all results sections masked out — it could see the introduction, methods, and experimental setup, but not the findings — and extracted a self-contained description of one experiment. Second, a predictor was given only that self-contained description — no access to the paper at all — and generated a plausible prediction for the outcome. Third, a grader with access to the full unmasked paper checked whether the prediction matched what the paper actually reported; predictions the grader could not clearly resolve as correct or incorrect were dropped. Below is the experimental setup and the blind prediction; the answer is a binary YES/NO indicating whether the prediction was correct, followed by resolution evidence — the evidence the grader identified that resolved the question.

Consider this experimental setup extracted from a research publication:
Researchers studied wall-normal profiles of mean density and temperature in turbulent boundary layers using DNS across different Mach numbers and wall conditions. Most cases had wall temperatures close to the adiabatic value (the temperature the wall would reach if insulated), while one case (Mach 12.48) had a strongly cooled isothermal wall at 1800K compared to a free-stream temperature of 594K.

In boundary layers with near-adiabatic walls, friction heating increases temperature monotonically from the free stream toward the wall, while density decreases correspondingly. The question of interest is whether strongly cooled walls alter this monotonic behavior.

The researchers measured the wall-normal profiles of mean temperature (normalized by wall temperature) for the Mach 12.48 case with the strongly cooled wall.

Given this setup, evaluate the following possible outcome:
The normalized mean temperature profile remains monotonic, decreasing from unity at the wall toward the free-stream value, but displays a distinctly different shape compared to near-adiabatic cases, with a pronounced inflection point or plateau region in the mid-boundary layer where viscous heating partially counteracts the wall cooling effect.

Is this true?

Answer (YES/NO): NO